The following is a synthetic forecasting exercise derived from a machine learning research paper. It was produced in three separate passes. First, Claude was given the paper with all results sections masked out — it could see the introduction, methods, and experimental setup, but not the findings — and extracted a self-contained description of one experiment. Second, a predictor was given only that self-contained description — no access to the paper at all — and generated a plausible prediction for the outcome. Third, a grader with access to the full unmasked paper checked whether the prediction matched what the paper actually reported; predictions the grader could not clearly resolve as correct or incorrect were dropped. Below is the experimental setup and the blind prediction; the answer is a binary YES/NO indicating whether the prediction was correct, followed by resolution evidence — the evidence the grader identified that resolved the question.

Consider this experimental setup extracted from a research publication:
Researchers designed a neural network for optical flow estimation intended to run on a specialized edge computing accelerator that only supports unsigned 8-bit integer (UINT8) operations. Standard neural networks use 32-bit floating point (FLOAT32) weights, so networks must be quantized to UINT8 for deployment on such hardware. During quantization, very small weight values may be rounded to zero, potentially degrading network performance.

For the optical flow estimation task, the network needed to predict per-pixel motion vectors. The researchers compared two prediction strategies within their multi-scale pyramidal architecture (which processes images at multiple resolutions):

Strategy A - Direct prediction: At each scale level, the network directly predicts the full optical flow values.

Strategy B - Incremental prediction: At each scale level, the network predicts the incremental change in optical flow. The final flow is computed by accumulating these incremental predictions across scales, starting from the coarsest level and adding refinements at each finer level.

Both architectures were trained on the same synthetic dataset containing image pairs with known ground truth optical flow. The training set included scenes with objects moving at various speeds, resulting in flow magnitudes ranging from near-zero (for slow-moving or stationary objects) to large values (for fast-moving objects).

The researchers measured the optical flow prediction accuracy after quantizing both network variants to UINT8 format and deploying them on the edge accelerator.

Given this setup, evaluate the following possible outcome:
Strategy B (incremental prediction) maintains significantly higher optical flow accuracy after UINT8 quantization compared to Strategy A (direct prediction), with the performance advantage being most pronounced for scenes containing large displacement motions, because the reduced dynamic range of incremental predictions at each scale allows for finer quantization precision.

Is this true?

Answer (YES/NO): NO